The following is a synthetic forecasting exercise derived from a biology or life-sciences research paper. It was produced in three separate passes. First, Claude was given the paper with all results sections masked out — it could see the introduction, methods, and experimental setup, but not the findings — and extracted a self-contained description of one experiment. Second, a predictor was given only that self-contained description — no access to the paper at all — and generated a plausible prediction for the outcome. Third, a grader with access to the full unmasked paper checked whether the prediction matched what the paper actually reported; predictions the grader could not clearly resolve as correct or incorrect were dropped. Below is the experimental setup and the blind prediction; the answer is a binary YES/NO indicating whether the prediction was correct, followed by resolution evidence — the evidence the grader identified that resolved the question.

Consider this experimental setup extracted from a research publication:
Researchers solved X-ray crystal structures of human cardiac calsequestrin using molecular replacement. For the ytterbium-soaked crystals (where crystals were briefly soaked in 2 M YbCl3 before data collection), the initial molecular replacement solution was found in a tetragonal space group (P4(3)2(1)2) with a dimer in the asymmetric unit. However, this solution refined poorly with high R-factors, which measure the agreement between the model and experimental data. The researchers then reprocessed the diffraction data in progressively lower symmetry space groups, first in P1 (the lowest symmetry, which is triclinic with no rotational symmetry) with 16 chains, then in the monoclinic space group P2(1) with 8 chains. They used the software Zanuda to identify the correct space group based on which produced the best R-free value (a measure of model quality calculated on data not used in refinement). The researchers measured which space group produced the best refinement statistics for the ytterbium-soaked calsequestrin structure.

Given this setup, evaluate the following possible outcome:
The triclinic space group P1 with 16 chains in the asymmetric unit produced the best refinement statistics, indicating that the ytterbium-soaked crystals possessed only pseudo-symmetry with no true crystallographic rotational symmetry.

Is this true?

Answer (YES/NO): NO